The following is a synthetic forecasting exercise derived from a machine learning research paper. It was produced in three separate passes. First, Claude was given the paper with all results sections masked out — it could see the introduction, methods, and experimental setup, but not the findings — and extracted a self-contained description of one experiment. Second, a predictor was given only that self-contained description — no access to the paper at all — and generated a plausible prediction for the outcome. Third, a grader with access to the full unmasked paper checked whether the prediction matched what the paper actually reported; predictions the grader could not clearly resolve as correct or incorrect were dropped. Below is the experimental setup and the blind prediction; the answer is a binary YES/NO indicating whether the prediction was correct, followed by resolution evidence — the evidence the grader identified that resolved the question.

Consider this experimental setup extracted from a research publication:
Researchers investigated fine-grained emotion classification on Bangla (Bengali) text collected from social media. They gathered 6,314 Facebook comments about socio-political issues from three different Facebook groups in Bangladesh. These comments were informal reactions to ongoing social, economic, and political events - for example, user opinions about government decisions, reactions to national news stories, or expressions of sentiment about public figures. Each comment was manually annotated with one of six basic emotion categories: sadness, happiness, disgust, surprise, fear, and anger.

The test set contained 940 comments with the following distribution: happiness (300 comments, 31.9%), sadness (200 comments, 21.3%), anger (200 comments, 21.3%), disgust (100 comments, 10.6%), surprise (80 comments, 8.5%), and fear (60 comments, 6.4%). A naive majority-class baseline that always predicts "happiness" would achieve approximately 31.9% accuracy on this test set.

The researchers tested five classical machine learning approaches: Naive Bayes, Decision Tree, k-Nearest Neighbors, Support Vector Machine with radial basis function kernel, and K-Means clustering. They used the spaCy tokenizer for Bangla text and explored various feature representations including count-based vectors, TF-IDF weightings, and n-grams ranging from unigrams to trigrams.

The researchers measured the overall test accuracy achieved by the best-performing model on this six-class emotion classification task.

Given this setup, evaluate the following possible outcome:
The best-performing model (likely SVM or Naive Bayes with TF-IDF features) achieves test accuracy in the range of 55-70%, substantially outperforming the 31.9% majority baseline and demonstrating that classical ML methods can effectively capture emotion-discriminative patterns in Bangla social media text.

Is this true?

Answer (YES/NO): NO